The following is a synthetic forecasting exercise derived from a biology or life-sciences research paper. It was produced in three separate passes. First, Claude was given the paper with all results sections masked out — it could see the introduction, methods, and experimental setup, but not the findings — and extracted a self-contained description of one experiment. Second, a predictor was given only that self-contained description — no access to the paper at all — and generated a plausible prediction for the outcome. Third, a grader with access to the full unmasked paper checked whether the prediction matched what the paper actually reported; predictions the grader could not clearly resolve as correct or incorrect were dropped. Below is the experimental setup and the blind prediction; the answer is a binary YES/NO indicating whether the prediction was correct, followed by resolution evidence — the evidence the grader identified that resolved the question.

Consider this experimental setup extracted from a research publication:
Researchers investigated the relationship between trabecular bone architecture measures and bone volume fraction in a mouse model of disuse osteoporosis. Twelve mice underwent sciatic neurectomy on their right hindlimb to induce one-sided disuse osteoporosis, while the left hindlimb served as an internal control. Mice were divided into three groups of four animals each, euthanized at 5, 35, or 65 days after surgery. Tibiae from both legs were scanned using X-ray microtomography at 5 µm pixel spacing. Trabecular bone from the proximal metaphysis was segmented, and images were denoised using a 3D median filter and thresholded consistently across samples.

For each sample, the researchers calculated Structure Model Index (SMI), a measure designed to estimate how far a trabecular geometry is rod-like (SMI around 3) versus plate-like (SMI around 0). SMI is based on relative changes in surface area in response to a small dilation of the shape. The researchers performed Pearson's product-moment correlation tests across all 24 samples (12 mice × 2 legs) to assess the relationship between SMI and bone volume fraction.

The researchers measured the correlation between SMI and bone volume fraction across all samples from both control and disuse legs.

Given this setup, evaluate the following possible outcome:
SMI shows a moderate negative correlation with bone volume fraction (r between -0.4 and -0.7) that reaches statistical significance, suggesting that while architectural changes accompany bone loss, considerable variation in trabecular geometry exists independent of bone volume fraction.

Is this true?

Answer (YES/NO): NO